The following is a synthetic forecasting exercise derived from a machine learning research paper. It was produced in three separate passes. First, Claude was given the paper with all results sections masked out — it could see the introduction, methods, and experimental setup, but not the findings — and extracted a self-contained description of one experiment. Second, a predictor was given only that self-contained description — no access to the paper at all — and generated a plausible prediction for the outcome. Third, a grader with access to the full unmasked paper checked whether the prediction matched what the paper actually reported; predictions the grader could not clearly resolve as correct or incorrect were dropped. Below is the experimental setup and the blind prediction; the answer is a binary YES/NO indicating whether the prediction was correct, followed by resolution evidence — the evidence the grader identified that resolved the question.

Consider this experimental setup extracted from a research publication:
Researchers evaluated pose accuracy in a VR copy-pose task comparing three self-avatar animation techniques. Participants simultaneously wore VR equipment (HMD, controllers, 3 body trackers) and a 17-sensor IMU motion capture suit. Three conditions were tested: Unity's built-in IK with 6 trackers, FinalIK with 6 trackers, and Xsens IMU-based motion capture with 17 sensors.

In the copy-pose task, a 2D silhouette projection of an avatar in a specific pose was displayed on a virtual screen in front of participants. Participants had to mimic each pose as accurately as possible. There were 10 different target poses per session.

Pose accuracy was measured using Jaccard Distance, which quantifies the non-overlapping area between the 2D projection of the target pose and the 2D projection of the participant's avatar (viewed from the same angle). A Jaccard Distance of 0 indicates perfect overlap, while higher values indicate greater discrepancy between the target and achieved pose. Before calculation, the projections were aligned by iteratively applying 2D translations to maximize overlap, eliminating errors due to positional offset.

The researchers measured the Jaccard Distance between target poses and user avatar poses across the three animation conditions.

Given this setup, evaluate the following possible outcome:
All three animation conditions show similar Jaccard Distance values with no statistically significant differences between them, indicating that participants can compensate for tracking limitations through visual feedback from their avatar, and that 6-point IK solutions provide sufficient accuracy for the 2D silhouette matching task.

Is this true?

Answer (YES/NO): NO